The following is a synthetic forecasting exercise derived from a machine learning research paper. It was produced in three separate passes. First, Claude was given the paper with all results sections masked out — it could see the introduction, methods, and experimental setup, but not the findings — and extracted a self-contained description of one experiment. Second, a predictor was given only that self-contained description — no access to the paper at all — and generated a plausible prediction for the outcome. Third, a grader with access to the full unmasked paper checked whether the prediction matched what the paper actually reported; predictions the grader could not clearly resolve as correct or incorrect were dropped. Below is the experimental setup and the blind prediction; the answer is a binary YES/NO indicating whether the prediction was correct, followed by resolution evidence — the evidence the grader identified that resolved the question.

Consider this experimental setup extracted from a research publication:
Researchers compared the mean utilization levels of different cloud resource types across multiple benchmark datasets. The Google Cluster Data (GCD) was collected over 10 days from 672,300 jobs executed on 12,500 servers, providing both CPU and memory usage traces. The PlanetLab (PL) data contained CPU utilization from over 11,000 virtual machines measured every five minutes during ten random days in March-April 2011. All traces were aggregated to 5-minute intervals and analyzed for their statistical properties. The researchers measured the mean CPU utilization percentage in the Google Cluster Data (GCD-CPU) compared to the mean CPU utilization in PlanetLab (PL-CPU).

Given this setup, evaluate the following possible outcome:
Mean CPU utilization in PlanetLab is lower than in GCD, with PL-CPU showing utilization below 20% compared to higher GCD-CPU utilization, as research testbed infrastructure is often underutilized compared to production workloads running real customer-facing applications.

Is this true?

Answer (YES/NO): YES